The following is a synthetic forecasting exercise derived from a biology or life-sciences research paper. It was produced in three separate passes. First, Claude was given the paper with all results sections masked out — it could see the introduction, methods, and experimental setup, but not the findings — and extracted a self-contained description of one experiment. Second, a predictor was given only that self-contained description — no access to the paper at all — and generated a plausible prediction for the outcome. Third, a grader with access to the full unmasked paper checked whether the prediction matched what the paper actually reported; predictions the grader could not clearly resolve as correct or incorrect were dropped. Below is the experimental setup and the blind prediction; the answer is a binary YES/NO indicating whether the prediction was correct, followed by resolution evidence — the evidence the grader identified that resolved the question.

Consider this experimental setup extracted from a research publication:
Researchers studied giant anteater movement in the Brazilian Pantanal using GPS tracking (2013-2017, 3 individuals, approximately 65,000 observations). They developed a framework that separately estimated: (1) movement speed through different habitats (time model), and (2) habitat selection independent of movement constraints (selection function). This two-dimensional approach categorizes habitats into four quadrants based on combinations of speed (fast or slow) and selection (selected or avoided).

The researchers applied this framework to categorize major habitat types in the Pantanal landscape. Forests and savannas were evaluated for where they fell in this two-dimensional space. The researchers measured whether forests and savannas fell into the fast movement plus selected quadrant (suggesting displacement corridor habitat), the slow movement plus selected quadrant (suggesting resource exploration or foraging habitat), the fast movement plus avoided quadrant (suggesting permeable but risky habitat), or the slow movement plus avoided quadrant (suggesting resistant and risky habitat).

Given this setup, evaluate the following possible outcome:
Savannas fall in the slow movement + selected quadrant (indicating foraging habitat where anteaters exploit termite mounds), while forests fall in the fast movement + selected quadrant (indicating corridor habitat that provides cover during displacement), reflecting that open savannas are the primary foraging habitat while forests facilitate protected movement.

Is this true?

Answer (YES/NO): NO